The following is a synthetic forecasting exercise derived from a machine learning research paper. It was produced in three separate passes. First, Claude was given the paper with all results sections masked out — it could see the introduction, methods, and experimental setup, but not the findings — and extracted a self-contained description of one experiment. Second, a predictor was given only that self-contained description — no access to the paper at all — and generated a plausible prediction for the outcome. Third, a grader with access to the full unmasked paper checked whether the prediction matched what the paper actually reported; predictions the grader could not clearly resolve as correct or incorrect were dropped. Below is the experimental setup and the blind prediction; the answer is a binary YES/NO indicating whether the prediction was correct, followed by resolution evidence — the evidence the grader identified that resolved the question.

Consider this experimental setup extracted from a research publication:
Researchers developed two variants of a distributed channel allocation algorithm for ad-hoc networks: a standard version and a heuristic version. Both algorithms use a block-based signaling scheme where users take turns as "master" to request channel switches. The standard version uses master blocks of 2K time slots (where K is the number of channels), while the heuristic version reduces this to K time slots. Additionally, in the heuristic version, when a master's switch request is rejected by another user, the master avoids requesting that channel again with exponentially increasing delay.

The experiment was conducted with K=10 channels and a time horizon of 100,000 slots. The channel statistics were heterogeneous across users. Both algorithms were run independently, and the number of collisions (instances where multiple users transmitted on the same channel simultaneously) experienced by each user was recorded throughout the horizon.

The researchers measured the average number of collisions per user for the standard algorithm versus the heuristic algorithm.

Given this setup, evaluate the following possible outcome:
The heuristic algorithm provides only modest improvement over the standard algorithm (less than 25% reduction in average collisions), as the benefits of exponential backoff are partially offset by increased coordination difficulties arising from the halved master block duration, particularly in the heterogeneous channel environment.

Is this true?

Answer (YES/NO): NO